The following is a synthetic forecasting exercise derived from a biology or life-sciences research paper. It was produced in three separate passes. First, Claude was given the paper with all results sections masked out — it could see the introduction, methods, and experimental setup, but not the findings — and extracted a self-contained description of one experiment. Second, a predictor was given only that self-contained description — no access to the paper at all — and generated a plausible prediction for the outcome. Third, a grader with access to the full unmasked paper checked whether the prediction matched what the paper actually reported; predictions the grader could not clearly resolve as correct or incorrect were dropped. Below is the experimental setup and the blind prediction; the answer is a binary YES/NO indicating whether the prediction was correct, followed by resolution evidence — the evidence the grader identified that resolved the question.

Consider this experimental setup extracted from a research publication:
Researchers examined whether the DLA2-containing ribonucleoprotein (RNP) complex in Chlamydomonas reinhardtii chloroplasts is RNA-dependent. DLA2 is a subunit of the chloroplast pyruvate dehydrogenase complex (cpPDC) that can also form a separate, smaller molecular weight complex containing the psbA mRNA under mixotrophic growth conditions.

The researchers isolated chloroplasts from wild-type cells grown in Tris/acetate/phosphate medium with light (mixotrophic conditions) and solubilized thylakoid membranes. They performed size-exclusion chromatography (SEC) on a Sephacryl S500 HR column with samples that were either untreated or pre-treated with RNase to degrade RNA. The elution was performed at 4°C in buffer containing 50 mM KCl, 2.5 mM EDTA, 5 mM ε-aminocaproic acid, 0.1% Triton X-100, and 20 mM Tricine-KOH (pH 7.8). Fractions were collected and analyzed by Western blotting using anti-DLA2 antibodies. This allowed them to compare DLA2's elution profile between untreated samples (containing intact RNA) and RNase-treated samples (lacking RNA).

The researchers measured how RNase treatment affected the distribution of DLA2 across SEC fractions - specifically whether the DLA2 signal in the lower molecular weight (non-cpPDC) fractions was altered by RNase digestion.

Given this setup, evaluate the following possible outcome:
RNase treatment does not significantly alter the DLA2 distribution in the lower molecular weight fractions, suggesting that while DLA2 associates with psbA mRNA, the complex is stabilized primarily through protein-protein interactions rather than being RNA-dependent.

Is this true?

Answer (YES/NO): NO